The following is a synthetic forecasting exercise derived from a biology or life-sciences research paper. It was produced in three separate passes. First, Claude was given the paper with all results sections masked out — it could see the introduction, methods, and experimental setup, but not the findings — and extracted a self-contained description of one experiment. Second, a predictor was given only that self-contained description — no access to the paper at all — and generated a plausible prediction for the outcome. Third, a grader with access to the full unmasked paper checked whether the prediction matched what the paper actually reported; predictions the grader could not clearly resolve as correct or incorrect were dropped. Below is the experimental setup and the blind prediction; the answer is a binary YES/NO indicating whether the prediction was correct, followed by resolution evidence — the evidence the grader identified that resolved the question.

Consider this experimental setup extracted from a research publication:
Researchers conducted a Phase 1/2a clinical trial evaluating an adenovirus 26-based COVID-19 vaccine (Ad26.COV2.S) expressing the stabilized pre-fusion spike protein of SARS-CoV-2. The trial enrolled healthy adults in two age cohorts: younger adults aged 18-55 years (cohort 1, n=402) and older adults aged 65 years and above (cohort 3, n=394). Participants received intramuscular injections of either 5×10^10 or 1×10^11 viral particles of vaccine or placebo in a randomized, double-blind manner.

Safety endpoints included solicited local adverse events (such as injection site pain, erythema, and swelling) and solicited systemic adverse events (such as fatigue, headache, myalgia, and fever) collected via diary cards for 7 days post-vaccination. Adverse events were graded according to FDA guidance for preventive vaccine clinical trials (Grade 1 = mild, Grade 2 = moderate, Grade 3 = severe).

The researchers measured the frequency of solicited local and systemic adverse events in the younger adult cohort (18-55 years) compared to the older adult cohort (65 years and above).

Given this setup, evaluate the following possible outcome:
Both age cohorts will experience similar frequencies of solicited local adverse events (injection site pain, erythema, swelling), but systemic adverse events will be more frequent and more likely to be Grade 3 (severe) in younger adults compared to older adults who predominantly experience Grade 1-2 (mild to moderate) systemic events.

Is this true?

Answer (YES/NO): NO